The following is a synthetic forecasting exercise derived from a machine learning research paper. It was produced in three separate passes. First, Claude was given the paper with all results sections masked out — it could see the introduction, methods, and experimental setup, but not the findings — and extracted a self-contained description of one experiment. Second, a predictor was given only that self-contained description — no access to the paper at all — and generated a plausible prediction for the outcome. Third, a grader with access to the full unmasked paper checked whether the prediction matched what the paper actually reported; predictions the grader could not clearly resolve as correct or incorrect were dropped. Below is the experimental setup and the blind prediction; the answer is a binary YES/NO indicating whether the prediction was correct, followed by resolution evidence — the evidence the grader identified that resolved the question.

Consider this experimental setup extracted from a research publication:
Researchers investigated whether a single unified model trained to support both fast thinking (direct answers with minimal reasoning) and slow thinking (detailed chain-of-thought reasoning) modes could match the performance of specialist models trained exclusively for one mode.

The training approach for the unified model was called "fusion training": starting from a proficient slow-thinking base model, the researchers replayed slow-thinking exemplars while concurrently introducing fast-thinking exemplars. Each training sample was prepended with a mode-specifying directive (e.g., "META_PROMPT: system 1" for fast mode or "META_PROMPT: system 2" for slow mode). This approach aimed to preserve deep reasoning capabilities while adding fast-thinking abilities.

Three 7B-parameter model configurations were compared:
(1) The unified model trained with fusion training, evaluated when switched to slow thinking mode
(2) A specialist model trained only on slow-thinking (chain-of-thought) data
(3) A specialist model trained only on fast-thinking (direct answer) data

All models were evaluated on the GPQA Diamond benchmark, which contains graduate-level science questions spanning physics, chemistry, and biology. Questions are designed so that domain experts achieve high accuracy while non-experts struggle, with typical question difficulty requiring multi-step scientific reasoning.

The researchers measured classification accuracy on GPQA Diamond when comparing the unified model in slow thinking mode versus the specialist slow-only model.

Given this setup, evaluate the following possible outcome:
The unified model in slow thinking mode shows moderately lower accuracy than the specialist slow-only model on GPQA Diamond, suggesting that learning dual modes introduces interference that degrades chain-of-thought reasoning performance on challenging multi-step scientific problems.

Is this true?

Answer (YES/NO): YES